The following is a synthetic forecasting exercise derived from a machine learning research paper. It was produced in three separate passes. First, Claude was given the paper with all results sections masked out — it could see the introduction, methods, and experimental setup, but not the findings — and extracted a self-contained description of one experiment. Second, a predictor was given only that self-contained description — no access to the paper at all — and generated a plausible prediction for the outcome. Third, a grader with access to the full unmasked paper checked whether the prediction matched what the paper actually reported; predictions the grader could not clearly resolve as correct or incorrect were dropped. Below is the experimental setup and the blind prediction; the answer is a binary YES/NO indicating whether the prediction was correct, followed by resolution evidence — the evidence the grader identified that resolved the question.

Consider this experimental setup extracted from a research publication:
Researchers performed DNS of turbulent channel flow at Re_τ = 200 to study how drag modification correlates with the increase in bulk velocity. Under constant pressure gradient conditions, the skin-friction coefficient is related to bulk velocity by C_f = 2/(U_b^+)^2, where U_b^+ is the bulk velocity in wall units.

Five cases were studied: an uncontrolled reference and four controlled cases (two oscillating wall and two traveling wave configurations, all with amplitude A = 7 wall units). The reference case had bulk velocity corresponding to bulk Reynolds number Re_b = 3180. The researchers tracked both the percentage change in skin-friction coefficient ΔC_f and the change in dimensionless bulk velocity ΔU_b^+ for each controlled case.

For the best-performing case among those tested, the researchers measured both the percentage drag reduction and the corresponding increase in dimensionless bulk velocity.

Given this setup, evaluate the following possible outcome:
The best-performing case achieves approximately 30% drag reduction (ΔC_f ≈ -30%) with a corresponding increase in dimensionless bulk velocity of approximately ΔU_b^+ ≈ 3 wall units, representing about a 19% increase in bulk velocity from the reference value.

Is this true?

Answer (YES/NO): NO